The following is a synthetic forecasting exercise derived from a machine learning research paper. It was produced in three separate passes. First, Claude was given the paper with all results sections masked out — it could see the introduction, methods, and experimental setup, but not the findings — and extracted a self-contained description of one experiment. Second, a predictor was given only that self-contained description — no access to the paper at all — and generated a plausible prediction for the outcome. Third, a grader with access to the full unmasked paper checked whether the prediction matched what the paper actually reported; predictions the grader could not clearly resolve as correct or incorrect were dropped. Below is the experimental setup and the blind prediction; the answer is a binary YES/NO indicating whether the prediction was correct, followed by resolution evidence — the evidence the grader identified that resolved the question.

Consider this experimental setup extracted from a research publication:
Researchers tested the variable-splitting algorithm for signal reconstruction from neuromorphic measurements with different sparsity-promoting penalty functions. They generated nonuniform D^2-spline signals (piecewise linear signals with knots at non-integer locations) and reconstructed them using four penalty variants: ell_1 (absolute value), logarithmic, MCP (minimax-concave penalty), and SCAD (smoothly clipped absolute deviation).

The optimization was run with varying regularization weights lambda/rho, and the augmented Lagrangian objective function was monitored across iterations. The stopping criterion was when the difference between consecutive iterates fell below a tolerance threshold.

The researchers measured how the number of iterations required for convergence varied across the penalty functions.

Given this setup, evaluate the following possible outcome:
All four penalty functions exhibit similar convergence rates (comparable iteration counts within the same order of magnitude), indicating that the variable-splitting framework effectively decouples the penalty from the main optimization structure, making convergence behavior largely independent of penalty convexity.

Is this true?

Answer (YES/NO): NO